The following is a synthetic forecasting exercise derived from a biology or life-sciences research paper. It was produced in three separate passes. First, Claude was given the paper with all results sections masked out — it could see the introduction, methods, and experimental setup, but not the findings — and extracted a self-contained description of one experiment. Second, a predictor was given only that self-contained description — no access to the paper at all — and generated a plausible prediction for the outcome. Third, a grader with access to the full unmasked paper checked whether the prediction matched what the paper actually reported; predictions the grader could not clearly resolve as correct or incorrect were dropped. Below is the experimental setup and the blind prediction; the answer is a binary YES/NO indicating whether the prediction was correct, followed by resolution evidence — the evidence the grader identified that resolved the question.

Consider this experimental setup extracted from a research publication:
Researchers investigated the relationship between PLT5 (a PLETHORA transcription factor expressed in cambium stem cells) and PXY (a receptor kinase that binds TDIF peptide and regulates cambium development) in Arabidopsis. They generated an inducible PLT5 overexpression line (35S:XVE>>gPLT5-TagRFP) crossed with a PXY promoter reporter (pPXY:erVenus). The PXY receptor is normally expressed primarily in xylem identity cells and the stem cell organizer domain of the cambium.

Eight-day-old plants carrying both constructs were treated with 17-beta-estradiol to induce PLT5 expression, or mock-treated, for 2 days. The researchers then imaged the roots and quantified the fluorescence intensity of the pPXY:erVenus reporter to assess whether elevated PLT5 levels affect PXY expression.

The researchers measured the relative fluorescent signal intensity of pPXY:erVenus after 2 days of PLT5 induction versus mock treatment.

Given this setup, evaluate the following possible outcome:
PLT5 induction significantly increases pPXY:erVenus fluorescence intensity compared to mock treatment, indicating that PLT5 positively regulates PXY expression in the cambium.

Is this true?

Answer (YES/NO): NO